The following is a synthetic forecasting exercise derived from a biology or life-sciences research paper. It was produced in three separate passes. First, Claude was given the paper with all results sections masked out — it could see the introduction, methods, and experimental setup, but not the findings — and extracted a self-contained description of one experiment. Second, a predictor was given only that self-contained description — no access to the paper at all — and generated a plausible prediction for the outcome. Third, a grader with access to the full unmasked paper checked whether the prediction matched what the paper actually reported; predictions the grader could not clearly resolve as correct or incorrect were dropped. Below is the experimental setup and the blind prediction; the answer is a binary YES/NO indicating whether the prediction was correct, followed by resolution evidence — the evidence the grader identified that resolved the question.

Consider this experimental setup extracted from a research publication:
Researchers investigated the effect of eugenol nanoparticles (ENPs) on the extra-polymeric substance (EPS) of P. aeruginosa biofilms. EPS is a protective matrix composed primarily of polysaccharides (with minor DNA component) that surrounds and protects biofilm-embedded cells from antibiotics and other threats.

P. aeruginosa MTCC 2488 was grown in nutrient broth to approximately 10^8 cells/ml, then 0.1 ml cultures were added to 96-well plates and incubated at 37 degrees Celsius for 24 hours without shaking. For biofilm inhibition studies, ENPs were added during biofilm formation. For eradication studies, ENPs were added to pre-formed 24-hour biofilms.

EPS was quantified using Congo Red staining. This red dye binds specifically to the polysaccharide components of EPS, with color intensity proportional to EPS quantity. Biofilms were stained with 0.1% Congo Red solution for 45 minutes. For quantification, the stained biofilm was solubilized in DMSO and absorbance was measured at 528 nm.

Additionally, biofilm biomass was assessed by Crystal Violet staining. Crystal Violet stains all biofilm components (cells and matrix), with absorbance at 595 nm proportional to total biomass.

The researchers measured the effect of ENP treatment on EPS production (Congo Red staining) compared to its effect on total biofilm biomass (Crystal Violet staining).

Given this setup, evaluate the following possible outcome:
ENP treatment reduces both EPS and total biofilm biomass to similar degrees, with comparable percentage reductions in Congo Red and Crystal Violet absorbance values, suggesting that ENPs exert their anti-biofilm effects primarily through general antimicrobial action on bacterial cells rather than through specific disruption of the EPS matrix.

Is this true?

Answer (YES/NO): NO